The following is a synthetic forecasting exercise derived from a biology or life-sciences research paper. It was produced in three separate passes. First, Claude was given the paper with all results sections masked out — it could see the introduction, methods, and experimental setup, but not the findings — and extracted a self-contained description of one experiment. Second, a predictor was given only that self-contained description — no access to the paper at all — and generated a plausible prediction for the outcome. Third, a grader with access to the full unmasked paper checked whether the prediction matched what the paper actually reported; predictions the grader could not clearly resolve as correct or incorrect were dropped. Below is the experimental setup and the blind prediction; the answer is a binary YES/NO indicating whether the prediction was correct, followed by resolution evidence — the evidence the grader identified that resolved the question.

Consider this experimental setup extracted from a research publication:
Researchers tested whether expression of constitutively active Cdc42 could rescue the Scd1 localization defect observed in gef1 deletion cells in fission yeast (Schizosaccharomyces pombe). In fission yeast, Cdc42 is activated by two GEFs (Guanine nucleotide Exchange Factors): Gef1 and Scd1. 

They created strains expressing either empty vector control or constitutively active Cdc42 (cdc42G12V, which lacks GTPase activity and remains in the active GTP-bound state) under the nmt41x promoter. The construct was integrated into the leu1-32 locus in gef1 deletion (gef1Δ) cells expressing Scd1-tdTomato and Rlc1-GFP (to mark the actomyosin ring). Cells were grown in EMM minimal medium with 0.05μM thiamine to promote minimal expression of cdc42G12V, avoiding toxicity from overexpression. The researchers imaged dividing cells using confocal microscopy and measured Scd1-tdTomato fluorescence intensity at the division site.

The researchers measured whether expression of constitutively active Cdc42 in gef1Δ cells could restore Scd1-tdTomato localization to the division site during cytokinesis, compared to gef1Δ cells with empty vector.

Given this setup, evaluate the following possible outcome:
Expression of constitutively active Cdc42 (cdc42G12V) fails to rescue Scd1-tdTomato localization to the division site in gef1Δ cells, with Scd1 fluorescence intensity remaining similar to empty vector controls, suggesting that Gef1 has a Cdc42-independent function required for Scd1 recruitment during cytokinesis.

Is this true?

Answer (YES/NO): NO